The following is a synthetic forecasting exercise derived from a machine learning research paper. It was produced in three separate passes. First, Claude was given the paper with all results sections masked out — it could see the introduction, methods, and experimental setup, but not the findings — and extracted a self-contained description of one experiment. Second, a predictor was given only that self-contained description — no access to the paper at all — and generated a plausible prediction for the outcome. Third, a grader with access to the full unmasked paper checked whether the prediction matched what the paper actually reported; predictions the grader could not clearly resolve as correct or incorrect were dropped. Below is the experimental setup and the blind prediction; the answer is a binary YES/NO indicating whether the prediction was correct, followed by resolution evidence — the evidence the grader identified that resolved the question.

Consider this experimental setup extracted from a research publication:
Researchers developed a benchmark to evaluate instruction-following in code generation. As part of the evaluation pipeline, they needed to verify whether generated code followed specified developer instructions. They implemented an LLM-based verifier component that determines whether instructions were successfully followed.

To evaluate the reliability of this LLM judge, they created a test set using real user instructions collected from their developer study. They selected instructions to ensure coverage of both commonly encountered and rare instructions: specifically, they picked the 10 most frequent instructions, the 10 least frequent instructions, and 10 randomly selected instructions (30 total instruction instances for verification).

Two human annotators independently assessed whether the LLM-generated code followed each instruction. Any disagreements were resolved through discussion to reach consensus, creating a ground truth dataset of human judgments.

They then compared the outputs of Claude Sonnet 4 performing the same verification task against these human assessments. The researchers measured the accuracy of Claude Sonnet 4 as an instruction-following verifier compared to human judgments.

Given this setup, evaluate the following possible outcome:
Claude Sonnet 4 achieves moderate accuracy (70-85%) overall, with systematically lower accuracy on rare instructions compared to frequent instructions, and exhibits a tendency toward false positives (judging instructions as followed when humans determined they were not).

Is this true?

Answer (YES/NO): NO